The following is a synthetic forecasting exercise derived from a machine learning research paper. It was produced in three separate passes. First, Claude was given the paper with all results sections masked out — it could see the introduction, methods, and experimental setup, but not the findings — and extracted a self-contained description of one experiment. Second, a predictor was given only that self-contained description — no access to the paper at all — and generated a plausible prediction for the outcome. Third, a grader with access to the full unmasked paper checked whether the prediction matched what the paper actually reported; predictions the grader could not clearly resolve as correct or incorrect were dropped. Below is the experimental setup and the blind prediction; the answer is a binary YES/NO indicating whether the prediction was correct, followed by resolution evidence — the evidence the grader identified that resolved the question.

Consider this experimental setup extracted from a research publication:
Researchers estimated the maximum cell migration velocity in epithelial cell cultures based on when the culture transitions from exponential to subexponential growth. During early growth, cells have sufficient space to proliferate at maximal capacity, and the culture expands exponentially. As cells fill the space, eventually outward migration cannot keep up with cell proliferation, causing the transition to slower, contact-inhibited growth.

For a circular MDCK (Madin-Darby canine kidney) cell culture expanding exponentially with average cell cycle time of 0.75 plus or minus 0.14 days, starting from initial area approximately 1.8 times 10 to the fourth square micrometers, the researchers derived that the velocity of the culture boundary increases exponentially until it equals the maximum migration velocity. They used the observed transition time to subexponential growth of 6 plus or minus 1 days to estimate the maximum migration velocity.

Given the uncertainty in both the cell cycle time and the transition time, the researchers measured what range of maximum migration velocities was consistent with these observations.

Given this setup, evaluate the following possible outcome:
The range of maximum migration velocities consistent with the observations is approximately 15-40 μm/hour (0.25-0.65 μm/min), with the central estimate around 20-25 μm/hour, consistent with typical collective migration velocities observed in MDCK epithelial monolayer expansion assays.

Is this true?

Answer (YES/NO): NO